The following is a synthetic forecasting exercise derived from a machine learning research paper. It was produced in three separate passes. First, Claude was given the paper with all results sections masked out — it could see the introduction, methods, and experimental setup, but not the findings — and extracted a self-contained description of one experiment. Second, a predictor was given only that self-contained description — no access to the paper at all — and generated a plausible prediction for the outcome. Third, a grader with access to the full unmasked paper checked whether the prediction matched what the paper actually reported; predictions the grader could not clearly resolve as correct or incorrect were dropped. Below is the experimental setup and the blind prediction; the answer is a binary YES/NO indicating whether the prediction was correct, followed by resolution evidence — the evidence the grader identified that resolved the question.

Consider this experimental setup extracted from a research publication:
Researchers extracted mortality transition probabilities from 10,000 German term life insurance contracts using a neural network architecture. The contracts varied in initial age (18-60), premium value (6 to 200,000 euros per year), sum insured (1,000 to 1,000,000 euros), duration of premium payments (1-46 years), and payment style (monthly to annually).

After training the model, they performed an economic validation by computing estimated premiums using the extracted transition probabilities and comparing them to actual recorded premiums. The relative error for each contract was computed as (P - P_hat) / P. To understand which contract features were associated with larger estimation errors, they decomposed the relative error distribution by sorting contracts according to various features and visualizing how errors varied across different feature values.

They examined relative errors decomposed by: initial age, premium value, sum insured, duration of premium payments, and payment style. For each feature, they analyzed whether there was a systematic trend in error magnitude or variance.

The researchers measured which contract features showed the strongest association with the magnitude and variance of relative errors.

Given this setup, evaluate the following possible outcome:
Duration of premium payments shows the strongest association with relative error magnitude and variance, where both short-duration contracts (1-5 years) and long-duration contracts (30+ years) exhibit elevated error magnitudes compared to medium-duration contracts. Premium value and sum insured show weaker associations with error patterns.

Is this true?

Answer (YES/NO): NO